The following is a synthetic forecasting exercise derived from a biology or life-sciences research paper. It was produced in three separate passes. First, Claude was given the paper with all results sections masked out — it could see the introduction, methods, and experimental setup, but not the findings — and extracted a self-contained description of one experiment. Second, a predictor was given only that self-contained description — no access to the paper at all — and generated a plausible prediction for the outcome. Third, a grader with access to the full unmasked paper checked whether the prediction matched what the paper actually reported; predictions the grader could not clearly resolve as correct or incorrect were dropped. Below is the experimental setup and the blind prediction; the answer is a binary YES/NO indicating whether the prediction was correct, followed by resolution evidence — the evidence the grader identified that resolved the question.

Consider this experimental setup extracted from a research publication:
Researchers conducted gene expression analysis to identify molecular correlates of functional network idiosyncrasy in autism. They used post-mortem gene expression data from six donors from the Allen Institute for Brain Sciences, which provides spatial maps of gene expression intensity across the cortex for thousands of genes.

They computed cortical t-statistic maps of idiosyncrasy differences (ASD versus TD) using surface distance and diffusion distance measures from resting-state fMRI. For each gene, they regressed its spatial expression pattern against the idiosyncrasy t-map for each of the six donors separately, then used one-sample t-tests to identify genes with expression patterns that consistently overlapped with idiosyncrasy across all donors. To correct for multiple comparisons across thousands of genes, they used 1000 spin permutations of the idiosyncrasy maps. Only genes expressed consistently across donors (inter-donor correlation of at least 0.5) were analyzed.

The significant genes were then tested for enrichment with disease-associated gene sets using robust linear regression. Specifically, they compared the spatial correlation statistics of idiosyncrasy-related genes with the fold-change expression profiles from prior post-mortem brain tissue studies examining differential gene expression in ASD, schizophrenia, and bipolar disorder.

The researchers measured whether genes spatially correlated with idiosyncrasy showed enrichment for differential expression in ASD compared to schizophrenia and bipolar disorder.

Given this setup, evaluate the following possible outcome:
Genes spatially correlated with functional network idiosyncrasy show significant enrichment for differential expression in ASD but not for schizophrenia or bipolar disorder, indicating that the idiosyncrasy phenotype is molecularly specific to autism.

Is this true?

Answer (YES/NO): NO